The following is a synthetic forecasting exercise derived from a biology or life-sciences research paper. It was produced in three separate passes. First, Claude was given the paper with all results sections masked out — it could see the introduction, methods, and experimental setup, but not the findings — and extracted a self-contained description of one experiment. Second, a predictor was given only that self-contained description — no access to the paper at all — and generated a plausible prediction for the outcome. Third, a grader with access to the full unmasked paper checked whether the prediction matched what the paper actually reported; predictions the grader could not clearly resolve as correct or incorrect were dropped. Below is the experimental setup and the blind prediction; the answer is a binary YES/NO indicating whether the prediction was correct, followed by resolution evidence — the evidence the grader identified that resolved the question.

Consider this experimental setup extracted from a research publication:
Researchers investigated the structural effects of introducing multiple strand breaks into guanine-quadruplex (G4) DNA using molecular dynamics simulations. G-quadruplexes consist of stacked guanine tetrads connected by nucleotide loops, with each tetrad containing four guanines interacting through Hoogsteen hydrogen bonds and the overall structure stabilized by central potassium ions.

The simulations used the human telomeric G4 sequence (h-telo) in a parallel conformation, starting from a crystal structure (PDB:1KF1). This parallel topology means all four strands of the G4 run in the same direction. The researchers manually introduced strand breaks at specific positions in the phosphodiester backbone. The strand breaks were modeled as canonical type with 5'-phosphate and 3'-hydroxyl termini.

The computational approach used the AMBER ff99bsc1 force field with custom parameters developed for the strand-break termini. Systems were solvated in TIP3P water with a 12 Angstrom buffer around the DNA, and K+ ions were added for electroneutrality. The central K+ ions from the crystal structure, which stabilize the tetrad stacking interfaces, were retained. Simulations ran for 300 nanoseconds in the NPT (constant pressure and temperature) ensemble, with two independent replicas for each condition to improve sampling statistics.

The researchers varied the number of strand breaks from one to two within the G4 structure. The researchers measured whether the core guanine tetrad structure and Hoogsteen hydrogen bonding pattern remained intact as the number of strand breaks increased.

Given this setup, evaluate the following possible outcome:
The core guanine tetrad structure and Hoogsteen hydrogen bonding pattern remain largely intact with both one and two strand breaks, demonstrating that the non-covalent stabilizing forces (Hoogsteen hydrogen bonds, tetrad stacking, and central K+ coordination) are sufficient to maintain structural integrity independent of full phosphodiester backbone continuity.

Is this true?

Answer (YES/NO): YES